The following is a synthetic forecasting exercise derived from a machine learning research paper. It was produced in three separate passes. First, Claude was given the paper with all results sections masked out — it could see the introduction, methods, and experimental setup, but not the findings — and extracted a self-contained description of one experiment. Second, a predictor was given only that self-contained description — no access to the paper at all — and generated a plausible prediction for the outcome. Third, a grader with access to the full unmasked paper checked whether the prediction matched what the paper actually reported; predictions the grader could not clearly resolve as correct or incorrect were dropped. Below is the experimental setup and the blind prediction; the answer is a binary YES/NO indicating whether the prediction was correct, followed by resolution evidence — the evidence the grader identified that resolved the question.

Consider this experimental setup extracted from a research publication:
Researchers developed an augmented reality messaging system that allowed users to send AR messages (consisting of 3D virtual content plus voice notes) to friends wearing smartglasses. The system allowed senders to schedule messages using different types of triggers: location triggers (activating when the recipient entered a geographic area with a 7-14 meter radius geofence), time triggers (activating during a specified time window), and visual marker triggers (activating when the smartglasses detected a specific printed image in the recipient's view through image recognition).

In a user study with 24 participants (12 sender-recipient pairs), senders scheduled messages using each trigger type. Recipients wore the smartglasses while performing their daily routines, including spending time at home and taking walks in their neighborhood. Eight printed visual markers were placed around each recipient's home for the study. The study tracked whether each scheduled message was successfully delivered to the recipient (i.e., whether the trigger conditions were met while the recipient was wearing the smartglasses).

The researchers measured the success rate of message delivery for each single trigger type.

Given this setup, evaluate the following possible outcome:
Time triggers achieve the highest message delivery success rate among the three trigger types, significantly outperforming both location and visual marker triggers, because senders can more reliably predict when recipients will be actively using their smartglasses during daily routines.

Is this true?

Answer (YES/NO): NO